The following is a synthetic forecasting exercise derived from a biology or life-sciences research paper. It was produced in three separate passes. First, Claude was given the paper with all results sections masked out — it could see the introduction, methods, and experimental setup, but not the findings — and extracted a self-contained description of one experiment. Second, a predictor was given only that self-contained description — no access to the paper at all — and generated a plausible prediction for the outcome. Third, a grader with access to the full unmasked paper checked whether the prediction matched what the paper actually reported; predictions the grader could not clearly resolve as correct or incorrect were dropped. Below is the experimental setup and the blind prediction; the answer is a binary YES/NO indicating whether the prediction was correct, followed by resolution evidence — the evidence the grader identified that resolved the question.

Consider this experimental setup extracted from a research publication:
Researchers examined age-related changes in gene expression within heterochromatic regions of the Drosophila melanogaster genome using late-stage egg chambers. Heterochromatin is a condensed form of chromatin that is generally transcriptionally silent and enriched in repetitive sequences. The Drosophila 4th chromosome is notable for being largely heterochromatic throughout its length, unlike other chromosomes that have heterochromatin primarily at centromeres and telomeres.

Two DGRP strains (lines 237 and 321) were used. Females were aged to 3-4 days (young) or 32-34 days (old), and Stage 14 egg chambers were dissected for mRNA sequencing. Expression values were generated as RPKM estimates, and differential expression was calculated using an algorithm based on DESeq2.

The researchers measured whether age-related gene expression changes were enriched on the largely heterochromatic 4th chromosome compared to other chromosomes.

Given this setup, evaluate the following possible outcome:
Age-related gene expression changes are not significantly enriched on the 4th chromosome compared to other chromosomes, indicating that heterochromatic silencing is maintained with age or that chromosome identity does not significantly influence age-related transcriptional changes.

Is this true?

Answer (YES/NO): NO